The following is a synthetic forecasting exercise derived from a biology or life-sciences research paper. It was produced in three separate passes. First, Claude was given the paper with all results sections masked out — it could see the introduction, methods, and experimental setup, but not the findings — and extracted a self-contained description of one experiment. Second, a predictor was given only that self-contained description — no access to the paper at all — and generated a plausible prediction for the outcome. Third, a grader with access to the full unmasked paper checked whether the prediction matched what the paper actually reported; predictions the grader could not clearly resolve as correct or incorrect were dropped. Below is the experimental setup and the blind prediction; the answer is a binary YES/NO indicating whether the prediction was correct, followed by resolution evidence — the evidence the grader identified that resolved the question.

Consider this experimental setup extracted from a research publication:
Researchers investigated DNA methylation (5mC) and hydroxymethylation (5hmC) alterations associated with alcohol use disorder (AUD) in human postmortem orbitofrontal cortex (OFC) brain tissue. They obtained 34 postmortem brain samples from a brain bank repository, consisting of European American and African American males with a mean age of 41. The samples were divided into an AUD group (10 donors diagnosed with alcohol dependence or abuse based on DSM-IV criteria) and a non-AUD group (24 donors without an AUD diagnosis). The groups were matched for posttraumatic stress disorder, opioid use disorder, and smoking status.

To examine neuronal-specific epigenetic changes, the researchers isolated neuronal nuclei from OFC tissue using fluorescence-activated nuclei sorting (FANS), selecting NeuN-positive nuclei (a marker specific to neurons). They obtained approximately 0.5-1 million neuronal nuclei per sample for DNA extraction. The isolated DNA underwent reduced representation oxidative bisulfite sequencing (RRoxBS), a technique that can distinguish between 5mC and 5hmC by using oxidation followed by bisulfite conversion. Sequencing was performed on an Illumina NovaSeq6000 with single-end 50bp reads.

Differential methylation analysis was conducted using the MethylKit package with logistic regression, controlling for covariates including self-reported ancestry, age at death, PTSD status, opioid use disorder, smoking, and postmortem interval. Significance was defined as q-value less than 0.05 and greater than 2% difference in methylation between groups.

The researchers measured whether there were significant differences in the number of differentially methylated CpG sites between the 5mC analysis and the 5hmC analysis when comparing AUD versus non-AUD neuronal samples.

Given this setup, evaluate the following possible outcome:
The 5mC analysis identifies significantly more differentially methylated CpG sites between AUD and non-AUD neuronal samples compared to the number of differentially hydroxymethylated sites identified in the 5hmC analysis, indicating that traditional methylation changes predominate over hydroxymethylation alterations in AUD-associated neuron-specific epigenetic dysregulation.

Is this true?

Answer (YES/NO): YES